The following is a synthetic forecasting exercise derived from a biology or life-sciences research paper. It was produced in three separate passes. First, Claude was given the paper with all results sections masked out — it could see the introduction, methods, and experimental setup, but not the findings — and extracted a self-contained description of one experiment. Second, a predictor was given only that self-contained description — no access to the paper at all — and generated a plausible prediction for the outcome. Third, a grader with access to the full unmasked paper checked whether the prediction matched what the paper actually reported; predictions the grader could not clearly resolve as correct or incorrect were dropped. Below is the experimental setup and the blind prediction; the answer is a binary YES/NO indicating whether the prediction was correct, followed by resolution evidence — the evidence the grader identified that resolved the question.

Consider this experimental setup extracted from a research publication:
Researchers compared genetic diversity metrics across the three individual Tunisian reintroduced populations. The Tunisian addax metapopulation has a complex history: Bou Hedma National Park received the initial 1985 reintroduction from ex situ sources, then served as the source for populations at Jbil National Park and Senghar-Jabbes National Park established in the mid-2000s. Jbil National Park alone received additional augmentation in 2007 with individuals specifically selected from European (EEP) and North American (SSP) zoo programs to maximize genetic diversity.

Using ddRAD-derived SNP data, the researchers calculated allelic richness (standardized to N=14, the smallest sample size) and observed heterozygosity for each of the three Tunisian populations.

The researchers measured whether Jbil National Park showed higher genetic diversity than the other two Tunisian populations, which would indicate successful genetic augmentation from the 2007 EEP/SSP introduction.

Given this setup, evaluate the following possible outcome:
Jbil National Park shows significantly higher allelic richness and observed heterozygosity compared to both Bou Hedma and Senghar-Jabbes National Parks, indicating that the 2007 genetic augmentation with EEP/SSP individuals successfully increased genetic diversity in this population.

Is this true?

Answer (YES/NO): YES